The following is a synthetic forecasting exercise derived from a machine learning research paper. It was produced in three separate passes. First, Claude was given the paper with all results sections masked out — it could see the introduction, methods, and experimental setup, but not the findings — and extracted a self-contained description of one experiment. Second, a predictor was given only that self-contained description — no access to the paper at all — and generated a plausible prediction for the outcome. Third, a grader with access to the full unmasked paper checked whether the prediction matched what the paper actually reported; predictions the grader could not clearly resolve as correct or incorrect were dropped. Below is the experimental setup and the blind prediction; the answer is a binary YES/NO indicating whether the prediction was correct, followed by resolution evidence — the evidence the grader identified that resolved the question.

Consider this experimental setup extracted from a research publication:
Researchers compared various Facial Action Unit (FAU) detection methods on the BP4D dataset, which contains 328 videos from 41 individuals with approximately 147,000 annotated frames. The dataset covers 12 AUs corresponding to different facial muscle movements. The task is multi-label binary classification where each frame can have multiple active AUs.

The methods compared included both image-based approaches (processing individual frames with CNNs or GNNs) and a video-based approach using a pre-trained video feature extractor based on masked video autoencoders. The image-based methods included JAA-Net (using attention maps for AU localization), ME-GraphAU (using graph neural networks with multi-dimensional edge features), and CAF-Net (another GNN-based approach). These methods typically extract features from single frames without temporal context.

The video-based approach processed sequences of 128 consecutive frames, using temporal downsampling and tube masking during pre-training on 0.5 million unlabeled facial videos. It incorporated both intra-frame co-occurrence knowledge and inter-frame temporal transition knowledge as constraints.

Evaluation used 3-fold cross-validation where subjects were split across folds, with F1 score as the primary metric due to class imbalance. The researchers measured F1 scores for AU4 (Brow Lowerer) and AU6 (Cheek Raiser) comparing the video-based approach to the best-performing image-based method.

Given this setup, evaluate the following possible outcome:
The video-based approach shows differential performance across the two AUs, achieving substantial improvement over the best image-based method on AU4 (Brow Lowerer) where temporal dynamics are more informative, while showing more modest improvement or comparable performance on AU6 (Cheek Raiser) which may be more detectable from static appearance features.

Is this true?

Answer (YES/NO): NO